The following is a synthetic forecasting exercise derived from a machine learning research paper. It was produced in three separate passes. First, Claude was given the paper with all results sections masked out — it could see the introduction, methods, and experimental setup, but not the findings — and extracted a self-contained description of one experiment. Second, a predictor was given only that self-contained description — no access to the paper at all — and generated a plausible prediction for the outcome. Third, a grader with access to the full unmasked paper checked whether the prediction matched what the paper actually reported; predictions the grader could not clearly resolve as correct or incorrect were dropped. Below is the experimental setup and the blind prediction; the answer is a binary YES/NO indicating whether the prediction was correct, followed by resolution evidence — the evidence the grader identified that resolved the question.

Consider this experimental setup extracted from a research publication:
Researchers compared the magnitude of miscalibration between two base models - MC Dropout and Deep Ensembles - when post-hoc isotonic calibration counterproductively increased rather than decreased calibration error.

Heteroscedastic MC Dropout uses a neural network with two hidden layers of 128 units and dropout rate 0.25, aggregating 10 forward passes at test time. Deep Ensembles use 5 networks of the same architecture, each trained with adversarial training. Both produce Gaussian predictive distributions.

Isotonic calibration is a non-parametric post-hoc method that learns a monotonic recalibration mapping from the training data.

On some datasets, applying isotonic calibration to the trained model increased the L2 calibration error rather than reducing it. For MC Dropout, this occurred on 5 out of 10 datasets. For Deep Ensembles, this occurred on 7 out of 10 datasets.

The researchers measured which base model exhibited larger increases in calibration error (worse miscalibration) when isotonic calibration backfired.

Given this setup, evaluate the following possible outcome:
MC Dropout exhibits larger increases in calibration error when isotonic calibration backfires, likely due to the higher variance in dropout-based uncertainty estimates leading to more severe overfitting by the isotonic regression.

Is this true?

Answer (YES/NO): NO